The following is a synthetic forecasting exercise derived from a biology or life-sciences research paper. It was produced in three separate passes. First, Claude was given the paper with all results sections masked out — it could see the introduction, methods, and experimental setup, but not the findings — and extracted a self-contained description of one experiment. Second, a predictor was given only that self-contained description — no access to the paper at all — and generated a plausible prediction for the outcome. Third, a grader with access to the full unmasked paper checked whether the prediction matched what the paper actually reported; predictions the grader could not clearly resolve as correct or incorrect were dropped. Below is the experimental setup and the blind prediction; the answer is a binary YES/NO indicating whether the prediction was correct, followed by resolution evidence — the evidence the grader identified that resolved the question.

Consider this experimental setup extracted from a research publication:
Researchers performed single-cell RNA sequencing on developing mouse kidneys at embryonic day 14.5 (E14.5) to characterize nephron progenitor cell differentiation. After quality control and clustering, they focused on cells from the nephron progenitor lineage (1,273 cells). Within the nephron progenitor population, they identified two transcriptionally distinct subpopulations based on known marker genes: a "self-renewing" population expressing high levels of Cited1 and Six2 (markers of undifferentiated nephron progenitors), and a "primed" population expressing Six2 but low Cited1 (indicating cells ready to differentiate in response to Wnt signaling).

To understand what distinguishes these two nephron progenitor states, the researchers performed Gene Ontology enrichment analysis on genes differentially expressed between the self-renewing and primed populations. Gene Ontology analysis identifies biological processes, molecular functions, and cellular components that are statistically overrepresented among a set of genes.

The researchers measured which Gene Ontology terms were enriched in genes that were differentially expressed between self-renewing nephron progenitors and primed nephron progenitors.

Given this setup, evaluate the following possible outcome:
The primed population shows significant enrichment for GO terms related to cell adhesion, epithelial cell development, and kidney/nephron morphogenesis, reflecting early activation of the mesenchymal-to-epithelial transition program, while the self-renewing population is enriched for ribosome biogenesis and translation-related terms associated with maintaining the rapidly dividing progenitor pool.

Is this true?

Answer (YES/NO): NO